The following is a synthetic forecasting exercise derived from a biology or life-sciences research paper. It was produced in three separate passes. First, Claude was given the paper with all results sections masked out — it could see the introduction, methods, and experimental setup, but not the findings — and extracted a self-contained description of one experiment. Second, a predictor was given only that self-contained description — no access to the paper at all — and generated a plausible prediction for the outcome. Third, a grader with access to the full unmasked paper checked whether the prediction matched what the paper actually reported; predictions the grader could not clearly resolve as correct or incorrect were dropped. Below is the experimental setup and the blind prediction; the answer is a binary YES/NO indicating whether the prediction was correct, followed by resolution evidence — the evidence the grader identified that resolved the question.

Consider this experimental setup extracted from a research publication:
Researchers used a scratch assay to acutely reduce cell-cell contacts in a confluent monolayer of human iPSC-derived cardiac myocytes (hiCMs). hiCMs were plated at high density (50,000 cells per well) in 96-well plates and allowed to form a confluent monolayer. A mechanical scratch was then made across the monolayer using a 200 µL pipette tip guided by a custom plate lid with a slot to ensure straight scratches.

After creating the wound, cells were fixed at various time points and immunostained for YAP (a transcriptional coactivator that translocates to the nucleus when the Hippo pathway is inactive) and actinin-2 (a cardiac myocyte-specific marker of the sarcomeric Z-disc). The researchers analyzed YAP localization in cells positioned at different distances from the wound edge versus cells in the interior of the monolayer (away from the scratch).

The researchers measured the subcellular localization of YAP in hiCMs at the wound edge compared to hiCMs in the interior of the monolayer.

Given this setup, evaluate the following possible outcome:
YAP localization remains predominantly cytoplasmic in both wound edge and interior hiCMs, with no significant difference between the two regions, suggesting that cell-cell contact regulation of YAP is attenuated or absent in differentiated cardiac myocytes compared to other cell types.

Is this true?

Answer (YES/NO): NO